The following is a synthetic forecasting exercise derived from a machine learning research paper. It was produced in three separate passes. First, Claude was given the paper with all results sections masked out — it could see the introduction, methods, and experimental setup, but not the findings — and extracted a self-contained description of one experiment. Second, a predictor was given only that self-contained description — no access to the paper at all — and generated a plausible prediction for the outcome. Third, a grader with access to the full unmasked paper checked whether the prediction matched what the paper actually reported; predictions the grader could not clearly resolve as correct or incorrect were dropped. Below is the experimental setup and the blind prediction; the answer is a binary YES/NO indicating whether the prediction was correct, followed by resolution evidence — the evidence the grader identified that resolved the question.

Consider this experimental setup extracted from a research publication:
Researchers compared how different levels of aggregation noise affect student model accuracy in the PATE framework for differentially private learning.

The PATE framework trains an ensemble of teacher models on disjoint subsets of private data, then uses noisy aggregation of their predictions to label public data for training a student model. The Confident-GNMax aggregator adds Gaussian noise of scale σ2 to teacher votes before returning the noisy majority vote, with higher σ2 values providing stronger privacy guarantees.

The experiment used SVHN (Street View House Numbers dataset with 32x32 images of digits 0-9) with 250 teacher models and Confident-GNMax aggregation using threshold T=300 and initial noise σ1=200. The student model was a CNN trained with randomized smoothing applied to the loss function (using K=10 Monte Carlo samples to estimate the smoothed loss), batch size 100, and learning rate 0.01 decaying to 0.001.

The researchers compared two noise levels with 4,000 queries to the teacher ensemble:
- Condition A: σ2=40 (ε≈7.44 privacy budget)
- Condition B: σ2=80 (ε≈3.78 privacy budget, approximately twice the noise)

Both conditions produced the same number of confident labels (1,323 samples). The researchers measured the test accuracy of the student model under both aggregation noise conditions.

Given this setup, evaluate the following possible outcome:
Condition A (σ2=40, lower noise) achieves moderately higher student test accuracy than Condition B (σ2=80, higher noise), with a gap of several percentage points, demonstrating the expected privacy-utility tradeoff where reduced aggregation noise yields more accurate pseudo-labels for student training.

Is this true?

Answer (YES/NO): YES